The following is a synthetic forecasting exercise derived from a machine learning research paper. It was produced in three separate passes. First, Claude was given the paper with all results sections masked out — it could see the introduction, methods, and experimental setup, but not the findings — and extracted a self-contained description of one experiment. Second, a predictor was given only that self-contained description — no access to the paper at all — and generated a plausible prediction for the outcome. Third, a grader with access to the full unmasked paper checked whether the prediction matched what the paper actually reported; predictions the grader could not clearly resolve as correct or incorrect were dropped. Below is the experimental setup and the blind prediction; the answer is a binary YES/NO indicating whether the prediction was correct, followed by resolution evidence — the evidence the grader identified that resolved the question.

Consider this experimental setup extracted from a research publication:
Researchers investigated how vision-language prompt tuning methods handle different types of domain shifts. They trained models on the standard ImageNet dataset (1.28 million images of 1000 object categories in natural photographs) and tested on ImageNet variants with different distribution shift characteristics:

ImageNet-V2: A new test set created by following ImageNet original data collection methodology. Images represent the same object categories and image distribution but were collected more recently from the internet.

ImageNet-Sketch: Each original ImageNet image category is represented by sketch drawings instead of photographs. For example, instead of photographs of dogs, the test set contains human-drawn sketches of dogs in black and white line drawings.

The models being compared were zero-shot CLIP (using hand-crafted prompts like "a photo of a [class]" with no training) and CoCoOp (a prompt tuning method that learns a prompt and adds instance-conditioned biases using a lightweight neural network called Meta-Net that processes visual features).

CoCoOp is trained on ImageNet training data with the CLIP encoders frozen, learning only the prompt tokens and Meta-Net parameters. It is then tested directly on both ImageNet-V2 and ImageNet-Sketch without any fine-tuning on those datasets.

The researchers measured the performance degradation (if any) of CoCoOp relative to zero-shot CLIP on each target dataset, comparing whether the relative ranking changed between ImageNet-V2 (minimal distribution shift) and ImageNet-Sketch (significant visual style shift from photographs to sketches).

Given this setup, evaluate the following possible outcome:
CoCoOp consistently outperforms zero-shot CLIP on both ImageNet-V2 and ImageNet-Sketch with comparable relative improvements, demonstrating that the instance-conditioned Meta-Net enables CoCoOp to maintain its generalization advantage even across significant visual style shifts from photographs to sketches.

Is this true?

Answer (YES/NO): YES